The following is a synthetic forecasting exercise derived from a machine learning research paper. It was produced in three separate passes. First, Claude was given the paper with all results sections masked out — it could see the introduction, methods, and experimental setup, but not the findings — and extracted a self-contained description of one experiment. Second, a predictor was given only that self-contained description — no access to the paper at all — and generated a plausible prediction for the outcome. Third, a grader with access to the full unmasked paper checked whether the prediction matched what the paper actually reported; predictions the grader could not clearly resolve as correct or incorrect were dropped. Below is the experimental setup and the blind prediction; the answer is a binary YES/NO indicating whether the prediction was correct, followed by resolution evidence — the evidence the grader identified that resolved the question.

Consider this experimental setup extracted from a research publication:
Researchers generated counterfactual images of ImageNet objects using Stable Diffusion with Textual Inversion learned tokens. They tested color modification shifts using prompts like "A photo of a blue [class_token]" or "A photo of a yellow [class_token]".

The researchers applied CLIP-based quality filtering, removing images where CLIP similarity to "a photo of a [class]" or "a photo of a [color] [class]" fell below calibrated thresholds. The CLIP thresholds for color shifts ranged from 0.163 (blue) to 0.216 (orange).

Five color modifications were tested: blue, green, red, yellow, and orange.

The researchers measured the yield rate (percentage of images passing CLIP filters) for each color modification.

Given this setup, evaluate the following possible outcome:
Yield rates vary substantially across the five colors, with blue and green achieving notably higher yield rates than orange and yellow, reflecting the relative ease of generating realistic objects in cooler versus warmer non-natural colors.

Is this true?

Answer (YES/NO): NO